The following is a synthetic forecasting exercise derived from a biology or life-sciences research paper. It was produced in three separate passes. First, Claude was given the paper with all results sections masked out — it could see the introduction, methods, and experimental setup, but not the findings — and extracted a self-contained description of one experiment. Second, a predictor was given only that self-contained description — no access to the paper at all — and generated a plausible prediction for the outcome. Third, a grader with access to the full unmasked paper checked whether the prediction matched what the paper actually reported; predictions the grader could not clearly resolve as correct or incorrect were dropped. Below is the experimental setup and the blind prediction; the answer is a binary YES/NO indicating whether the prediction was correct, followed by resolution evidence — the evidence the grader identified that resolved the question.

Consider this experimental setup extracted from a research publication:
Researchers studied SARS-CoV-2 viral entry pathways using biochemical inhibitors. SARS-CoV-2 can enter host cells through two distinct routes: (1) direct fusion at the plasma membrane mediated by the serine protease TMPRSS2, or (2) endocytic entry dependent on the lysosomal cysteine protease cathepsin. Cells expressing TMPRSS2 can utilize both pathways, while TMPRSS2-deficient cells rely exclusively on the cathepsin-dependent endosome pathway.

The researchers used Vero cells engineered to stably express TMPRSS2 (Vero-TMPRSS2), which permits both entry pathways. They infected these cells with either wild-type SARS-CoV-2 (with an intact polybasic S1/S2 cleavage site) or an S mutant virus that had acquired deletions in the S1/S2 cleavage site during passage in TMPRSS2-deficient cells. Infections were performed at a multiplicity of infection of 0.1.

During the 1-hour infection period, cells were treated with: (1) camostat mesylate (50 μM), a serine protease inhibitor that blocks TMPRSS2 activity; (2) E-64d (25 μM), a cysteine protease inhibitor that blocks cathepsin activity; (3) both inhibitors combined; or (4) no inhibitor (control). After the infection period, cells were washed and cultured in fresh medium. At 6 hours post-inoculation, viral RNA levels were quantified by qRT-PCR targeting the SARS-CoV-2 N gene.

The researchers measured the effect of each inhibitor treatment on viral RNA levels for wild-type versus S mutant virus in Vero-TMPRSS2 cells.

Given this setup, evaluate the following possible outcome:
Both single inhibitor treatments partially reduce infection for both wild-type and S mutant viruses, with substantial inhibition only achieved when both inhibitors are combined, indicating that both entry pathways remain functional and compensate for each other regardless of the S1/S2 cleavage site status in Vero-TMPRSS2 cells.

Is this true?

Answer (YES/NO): NO